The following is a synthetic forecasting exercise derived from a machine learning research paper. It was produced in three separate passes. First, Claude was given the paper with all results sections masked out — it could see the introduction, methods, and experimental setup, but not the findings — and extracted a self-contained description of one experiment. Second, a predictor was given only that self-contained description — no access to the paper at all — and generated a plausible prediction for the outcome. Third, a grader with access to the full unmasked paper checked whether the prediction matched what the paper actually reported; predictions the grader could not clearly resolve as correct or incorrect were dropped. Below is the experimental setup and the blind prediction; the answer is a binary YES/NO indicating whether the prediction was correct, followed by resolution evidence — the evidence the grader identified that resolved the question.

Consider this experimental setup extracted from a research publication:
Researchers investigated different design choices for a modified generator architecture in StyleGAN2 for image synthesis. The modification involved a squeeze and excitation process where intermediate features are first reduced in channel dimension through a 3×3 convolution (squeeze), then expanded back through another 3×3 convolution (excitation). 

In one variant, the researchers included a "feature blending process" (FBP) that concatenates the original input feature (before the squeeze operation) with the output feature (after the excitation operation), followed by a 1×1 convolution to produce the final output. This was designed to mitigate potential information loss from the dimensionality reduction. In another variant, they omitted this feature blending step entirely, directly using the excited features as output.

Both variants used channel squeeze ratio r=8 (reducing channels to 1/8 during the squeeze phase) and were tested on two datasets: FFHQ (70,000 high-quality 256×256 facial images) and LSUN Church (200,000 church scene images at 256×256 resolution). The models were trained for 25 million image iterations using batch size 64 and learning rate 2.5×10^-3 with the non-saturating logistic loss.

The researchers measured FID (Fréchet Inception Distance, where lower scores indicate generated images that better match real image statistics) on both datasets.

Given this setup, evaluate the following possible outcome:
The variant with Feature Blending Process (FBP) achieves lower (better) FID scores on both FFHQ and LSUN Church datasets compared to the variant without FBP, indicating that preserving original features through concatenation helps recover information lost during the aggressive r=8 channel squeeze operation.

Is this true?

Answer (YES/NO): YES